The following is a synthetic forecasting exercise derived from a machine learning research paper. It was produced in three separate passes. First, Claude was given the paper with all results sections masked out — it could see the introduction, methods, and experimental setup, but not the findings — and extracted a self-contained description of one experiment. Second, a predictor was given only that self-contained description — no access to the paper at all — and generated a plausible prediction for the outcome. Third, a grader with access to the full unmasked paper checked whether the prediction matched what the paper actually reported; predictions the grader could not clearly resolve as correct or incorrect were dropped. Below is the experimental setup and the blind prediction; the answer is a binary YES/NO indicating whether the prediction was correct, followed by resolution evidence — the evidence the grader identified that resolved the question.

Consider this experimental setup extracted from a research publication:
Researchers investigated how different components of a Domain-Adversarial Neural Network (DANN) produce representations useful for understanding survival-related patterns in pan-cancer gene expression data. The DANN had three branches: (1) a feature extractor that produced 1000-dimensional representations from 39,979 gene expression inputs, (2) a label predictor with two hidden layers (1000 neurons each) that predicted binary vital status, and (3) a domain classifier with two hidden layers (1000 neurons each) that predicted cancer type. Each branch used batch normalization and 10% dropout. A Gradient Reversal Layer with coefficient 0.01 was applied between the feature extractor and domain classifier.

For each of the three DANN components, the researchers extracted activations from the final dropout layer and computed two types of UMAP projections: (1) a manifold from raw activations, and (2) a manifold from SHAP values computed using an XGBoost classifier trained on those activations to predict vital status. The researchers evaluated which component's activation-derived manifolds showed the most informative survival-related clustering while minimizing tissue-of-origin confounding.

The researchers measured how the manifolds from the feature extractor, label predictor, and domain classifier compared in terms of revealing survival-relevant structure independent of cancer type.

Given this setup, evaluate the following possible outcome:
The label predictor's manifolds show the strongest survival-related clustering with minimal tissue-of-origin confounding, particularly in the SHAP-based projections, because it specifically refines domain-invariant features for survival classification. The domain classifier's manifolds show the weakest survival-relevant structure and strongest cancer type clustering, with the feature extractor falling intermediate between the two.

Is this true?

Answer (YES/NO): NO